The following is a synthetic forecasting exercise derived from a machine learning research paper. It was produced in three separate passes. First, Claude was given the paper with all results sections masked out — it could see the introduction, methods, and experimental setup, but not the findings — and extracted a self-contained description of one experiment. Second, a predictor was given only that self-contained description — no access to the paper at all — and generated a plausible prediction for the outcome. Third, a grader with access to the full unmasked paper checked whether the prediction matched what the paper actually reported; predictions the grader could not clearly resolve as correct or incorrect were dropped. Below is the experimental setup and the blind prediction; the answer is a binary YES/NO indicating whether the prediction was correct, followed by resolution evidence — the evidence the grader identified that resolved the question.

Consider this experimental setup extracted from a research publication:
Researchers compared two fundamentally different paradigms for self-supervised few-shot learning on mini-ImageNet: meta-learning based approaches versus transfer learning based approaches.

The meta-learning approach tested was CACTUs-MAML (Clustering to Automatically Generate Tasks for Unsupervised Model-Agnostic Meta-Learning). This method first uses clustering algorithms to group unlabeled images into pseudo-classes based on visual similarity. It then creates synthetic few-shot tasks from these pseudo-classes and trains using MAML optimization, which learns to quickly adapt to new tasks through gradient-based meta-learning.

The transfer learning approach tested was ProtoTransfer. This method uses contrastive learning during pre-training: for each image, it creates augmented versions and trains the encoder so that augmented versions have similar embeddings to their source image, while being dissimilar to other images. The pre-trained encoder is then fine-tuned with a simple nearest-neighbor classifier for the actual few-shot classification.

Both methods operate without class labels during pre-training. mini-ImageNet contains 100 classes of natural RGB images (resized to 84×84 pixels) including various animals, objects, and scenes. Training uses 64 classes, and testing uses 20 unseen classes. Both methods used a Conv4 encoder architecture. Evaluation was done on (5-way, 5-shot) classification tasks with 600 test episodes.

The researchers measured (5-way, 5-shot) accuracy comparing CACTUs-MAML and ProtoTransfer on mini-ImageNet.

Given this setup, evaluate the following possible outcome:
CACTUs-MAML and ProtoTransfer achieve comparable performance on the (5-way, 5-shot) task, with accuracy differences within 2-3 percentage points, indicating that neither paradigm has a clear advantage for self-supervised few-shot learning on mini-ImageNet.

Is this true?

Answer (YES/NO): NO